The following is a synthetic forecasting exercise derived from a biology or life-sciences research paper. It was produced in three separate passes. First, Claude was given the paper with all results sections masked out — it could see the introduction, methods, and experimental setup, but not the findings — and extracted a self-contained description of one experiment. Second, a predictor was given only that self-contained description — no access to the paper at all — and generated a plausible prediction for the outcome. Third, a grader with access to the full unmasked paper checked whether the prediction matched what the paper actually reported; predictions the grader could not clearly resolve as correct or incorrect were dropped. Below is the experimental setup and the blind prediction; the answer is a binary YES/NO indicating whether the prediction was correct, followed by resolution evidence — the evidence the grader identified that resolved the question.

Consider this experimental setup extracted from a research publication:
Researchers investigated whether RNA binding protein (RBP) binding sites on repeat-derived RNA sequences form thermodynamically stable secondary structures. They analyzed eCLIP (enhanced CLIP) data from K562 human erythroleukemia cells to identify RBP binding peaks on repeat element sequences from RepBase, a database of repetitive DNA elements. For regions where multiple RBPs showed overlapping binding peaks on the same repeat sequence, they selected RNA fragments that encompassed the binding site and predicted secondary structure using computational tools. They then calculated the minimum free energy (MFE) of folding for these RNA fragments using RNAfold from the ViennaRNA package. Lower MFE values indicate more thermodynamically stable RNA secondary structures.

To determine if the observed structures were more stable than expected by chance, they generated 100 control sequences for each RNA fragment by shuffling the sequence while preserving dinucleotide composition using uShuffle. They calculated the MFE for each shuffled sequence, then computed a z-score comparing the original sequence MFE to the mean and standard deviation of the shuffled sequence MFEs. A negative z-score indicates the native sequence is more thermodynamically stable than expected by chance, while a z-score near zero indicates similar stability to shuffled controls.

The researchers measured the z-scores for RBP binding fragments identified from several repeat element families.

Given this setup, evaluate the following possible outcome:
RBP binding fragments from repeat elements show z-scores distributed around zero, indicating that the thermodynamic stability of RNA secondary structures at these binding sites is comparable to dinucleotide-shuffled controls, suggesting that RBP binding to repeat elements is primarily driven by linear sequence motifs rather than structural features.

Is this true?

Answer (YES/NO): NO